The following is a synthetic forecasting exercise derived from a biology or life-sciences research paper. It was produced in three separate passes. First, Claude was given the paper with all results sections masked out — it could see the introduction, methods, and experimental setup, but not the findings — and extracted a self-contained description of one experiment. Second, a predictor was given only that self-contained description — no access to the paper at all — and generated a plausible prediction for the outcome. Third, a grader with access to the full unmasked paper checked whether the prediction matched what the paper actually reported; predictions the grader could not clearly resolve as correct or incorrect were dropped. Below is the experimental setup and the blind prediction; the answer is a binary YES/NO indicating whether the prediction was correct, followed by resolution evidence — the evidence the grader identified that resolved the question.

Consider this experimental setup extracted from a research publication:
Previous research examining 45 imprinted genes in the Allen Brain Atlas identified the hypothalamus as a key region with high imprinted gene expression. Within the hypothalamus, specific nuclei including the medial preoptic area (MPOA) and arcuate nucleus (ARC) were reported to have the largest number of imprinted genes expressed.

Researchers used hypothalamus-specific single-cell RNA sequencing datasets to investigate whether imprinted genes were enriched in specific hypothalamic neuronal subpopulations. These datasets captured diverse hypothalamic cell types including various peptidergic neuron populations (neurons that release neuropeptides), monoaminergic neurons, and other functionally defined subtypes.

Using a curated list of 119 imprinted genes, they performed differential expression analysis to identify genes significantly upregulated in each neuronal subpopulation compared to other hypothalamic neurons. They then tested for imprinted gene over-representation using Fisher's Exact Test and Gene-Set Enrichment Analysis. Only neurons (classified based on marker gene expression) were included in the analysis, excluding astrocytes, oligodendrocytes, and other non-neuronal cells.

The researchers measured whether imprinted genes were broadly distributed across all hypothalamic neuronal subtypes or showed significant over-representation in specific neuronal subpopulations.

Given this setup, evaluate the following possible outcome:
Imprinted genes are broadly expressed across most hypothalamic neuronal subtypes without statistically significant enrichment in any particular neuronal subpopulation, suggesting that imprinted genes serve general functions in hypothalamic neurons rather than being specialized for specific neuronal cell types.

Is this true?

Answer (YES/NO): NO